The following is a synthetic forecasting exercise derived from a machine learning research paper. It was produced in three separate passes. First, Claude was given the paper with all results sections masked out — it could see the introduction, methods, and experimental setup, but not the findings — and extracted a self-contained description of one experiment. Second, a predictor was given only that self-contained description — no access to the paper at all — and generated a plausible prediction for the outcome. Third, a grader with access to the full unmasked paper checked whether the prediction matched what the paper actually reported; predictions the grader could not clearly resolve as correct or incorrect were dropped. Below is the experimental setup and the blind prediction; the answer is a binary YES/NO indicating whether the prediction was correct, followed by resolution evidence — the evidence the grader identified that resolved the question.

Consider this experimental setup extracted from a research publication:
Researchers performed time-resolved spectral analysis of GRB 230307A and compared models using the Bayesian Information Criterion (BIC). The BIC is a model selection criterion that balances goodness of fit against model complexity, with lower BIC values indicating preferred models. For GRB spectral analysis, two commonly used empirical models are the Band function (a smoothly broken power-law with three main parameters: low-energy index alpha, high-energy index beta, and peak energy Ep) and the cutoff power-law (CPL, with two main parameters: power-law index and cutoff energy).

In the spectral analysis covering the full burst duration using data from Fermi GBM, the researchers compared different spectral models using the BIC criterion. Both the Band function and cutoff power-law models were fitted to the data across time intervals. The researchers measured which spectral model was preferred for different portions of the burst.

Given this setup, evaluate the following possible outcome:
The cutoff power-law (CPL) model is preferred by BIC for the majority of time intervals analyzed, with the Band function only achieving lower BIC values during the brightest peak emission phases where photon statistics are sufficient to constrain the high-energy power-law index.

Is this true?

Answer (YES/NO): NO